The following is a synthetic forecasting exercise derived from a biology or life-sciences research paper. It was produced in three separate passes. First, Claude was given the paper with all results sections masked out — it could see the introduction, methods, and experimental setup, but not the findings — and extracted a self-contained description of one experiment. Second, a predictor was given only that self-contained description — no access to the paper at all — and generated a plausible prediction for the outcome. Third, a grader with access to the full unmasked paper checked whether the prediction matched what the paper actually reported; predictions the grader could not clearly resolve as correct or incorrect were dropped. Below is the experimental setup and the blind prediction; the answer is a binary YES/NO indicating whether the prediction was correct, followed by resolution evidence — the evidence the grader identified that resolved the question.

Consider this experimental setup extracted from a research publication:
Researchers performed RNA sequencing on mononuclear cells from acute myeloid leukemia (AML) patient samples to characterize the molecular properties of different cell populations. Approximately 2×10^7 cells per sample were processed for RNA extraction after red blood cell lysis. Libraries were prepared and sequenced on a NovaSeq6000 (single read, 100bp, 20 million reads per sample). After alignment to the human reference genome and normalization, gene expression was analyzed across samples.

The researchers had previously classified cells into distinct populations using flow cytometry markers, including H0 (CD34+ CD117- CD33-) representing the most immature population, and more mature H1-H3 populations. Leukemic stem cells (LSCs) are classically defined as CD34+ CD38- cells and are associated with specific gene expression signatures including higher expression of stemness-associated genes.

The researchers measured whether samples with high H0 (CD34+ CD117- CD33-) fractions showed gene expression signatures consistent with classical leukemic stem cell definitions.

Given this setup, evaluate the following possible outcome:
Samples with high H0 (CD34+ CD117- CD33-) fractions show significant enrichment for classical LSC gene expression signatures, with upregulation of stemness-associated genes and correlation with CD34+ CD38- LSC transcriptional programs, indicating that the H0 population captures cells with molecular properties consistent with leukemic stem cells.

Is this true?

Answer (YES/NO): YES